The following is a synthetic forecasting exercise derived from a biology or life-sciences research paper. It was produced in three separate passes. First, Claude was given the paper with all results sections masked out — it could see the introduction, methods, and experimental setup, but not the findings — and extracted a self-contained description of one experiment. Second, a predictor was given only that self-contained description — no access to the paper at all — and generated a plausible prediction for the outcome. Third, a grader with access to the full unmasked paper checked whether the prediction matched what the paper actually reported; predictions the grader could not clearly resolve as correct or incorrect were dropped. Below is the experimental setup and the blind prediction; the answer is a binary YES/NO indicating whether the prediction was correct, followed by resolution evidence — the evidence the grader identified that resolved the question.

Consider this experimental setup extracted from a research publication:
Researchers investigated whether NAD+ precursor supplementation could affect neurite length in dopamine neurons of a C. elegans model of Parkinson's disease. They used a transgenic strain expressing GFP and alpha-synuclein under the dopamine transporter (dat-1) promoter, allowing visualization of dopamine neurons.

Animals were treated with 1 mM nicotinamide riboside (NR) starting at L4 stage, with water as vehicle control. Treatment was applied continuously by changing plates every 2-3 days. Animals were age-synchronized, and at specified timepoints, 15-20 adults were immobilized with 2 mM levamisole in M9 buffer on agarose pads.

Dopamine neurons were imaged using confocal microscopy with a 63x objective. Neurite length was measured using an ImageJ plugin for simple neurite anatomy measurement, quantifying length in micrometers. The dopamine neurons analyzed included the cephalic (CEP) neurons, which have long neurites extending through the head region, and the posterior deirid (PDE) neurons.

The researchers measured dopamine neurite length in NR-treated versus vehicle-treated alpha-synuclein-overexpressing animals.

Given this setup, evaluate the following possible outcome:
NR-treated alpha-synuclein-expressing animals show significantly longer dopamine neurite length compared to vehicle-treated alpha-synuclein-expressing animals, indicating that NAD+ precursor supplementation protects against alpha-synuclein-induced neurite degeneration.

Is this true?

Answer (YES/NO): YES